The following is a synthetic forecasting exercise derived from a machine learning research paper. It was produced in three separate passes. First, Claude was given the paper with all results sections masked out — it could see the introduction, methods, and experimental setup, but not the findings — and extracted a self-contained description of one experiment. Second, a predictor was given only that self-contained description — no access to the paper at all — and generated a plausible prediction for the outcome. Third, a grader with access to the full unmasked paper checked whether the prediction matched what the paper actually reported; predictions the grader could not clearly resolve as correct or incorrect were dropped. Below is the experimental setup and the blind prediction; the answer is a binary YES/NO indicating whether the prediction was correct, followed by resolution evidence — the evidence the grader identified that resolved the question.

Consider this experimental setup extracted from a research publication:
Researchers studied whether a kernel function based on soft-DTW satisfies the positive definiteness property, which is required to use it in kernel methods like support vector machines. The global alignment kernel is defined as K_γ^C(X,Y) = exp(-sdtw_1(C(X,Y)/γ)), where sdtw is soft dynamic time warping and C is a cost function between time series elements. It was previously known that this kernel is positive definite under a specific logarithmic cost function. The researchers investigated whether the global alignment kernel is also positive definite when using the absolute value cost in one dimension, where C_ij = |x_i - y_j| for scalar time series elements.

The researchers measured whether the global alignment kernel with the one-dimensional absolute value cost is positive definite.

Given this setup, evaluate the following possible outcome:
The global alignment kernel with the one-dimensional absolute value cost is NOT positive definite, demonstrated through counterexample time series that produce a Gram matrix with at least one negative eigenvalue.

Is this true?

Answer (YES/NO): NO